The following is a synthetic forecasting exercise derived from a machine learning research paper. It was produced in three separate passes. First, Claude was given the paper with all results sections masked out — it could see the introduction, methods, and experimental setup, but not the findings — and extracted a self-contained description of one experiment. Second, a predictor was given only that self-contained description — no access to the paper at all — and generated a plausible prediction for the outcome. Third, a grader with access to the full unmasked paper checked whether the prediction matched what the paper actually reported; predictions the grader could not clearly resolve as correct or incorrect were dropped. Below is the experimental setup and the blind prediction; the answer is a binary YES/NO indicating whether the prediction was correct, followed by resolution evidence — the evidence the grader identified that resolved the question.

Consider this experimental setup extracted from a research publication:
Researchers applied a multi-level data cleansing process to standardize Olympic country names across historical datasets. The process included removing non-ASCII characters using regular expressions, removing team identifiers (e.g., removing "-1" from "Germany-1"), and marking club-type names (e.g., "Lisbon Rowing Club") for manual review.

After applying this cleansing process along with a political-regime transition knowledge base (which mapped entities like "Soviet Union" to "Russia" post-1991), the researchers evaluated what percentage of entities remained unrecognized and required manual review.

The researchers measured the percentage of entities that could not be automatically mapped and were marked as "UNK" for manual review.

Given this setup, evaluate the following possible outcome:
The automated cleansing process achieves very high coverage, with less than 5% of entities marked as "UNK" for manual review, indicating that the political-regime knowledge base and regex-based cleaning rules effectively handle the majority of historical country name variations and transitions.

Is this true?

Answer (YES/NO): YES